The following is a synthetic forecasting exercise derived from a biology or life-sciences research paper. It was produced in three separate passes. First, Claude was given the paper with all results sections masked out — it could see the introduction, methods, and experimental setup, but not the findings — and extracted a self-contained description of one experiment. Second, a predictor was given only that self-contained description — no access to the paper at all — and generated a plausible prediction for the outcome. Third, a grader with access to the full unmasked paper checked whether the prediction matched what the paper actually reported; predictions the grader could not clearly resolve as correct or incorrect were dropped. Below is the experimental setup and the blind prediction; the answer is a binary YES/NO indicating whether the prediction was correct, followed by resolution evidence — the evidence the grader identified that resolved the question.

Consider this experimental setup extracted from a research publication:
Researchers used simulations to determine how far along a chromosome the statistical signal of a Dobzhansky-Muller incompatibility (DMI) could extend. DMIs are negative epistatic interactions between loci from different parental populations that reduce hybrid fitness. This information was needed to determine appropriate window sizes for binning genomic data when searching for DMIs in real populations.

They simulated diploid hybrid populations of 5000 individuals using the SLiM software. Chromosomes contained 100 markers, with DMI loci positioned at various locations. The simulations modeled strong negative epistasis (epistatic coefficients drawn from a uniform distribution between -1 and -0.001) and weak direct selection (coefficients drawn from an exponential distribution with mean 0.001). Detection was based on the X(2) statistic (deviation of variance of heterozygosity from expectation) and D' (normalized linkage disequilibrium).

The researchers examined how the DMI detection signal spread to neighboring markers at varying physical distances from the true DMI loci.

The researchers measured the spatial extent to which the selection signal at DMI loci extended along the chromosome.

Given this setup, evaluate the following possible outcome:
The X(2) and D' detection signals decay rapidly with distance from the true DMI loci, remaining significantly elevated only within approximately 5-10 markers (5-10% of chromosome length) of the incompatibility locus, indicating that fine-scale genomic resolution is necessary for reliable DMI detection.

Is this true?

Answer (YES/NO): NO